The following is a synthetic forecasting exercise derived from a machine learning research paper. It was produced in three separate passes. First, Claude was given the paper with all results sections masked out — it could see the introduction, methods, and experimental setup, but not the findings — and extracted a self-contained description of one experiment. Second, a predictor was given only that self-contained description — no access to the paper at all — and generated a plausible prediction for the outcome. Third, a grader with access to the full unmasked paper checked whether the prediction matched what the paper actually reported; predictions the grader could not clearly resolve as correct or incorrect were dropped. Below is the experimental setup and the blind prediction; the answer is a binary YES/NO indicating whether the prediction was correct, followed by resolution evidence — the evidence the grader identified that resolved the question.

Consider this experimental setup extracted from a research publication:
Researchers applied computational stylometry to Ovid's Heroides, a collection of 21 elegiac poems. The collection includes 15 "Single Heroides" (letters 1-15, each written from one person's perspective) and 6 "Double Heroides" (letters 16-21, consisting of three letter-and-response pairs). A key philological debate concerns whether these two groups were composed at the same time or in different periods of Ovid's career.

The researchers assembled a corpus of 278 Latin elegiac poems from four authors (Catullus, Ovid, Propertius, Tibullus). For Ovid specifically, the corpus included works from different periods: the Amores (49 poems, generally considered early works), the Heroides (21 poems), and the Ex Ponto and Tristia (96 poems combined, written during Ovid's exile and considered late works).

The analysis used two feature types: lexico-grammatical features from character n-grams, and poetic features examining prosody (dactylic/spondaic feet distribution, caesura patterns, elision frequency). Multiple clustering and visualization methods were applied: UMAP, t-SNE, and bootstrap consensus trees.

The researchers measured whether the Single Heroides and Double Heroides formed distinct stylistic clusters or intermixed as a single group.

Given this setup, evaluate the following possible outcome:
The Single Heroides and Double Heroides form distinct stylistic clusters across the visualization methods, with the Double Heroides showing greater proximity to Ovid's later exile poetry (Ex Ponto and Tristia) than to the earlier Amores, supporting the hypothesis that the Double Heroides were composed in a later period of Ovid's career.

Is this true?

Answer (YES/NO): YES